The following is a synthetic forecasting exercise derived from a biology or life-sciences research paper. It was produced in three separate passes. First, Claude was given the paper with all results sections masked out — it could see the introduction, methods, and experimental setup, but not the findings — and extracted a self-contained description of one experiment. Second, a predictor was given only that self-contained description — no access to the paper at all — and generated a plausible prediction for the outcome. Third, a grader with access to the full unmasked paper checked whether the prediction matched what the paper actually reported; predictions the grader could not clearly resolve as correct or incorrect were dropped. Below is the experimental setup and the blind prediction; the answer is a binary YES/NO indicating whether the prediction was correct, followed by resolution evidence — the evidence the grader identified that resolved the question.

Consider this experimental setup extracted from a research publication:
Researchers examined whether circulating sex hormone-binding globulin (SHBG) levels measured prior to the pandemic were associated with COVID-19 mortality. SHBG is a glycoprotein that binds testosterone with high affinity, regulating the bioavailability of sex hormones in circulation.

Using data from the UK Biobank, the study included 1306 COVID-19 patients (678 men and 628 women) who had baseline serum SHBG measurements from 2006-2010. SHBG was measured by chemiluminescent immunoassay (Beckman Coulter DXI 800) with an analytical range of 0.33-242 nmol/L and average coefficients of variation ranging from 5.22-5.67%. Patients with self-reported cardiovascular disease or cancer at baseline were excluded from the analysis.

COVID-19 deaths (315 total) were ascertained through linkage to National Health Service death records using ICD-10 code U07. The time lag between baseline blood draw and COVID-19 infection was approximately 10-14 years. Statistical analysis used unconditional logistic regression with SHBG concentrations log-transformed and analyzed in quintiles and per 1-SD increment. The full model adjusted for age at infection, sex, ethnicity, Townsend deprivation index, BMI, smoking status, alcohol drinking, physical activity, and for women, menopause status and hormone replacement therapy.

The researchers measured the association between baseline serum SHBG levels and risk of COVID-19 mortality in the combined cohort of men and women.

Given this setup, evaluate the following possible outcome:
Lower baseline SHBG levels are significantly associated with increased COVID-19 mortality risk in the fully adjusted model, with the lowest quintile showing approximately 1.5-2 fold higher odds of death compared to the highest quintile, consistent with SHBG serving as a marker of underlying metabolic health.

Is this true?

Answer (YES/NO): NO